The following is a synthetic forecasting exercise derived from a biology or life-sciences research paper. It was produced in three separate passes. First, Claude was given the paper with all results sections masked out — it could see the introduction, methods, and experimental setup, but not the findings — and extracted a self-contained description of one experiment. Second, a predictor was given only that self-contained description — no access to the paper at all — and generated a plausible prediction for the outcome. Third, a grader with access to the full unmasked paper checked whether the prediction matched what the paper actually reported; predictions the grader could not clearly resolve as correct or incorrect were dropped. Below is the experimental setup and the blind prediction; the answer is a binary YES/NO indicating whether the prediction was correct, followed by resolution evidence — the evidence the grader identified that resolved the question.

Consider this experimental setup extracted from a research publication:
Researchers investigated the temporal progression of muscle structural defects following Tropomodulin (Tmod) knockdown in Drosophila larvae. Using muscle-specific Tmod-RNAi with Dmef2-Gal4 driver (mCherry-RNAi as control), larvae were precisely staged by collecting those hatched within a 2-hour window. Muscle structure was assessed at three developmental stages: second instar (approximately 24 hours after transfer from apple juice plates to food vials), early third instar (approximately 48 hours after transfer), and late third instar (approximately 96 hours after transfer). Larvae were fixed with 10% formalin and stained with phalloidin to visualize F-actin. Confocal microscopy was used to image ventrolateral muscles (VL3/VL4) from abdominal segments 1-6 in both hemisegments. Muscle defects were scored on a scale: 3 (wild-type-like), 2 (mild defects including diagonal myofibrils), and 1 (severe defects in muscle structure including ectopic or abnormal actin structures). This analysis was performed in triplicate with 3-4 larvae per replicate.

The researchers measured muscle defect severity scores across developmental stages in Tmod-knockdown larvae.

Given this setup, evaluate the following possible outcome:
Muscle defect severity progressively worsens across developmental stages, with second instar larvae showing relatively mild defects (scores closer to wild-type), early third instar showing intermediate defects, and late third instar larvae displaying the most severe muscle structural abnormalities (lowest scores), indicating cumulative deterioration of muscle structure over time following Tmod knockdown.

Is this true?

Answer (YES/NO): YES